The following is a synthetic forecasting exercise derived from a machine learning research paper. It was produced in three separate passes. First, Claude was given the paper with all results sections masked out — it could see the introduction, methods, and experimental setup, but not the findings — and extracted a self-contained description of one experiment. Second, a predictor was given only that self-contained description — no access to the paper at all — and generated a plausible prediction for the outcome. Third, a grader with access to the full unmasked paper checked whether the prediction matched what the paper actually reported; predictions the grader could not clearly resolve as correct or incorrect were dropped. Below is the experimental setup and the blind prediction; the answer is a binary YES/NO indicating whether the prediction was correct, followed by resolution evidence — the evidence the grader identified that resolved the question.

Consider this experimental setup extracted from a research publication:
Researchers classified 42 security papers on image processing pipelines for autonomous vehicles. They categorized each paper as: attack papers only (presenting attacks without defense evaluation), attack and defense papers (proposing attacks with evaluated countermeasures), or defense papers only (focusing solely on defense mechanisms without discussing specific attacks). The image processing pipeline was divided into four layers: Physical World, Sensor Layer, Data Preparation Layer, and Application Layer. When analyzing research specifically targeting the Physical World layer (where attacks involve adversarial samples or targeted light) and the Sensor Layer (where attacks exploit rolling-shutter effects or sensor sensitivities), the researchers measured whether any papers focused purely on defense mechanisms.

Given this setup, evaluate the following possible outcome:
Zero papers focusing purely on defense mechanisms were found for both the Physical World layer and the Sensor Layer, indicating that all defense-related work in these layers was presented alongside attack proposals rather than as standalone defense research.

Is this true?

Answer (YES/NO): YES